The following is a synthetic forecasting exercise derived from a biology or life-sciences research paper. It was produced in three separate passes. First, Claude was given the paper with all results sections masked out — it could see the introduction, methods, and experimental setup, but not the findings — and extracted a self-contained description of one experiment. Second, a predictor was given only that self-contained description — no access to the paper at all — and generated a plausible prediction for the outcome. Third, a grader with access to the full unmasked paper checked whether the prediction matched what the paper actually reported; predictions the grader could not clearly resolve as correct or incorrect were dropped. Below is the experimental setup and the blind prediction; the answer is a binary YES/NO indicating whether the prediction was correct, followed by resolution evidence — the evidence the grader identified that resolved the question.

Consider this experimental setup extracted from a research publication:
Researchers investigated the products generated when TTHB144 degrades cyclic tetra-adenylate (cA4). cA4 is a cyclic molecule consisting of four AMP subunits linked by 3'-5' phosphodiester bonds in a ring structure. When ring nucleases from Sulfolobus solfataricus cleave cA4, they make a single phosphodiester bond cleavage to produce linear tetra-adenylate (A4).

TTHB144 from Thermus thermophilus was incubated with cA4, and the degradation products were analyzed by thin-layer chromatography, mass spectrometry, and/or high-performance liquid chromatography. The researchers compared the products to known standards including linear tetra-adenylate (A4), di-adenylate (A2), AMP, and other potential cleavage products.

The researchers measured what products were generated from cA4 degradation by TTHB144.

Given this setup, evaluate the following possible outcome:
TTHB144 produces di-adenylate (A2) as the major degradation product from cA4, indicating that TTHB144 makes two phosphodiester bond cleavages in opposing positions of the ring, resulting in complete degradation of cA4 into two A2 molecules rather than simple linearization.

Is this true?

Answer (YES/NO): YES